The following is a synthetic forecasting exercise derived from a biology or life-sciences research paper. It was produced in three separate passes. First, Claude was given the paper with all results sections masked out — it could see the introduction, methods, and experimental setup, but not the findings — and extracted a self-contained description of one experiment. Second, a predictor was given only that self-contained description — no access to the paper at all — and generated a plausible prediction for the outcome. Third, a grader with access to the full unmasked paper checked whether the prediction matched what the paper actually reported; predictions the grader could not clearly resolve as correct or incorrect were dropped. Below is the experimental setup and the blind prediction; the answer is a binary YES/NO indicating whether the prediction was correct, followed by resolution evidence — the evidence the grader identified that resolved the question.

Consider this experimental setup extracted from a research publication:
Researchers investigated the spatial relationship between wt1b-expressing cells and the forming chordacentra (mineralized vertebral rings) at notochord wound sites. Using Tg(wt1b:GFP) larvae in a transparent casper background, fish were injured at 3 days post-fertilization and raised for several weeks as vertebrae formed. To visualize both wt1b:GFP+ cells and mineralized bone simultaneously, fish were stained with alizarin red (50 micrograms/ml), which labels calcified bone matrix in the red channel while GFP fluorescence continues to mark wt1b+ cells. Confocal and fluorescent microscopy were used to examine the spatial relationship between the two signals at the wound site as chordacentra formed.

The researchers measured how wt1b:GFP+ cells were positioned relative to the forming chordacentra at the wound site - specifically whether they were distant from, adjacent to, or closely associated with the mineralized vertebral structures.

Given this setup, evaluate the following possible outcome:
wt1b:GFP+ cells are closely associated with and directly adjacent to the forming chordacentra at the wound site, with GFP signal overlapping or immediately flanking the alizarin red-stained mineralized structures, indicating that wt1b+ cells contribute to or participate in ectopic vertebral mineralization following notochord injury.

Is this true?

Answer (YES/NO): YES